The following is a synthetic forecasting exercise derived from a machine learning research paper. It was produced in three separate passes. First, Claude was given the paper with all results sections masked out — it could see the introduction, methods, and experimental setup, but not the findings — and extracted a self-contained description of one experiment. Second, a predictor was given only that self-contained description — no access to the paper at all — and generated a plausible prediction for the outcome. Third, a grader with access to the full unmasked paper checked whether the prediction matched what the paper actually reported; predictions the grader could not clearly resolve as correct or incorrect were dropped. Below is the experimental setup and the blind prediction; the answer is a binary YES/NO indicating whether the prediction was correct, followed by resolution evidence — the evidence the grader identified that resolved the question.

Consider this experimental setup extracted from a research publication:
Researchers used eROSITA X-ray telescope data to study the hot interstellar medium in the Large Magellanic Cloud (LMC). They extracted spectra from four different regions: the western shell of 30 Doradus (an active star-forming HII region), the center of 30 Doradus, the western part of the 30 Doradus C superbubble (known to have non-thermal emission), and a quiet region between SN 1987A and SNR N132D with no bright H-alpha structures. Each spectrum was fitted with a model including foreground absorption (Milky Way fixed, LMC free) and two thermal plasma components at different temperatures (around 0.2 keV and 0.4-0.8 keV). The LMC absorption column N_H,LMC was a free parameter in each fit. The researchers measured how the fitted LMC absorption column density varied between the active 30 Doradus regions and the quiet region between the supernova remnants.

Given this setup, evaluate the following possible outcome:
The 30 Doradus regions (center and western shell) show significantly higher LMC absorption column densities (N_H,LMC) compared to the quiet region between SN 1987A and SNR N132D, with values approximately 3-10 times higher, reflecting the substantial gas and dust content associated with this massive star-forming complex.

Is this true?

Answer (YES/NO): YES